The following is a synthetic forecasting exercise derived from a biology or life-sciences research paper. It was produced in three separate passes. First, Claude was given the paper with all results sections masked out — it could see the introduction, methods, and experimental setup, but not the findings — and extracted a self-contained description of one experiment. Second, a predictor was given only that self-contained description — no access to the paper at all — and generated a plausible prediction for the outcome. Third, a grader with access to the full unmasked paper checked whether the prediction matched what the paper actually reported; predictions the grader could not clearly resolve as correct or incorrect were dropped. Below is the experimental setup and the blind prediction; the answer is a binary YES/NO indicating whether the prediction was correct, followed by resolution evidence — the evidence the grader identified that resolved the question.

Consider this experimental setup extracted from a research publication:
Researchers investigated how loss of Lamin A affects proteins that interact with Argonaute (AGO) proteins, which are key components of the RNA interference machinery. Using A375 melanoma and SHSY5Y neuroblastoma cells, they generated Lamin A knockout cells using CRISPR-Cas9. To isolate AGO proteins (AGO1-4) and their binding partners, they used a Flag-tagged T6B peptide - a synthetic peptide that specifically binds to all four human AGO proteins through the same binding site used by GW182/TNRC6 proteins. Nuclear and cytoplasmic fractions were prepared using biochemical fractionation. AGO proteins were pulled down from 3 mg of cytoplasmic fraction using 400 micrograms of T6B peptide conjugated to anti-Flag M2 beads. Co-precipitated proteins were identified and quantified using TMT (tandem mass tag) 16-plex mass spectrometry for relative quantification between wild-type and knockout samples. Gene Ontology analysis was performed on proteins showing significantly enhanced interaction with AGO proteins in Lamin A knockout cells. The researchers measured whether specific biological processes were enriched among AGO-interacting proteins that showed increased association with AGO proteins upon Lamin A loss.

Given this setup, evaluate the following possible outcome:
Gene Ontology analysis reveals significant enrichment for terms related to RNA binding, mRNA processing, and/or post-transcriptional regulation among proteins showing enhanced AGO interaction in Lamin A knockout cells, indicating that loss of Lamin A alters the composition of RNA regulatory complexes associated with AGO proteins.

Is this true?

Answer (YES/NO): YES